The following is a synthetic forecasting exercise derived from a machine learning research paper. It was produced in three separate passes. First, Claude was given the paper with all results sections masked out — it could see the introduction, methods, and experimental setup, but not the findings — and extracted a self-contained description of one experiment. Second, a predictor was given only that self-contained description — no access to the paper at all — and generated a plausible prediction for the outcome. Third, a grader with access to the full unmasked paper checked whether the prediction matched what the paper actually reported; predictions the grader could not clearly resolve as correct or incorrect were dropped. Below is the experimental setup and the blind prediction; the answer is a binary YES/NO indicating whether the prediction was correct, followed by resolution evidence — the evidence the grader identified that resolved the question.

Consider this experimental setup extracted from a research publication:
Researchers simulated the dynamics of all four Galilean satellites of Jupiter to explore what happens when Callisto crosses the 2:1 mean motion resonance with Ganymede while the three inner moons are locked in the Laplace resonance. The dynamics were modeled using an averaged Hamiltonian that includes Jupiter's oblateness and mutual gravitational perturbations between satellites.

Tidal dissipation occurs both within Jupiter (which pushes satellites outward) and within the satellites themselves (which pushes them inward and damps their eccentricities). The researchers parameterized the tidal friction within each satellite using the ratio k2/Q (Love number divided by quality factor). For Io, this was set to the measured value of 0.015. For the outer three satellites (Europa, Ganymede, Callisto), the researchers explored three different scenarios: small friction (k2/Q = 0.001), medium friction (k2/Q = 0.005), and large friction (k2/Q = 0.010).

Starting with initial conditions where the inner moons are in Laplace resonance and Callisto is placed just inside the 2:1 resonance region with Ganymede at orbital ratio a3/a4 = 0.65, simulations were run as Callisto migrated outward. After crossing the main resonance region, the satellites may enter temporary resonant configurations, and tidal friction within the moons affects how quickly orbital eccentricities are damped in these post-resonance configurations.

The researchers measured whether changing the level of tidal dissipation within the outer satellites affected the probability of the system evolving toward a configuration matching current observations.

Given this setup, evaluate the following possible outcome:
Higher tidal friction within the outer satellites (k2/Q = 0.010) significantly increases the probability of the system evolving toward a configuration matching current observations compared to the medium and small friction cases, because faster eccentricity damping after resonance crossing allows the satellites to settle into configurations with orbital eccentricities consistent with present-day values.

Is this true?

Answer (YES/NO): NO